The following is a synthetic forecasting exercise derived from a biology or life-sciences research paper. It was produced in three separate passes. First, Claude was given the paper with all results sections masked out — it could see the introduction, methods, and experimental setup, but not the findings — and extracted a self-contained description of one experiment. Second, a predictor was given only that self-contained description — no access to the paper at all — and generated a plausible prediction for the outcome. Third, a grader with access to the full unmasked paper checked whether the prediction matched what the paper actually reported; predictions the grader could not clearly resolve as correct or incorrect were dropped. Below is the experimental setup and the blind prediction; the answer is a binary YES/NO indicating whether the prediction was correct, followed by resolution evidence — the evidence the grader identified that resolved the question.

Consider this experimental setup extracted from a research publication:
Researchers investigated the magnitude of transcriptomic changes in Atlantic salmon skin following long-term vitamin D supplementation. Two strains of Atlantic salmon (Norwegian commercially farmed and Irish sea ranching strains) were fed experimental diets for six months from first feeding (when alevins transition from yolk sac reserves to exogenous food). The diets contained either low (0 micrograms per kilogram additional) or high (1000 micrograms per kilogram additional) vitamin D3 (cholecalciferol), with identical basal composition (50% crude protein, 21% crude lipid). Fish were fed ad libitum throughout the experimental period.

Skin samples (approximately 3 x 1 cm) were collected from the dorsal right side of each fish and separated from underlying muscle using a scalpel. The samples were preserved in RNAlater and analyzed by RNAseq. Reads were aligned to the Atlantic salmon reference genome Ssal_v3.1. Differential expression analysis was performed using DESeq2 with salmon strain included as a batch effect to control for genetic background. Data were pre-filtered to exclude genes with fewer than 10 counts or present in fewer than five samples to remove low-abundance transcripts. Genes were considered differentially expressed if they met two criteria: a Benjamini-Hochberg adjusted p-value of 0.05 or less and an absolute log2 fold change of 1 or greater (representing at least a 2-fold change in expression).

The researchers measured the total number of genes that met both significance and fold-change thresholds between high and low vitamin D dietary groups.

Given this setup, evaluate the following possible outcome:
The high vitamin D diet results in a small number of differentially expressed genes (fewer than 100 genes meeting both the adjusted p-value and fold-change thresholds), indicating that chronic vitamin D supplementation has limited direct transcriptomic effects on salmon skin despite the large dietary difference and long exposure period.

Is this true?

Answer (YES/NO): NO